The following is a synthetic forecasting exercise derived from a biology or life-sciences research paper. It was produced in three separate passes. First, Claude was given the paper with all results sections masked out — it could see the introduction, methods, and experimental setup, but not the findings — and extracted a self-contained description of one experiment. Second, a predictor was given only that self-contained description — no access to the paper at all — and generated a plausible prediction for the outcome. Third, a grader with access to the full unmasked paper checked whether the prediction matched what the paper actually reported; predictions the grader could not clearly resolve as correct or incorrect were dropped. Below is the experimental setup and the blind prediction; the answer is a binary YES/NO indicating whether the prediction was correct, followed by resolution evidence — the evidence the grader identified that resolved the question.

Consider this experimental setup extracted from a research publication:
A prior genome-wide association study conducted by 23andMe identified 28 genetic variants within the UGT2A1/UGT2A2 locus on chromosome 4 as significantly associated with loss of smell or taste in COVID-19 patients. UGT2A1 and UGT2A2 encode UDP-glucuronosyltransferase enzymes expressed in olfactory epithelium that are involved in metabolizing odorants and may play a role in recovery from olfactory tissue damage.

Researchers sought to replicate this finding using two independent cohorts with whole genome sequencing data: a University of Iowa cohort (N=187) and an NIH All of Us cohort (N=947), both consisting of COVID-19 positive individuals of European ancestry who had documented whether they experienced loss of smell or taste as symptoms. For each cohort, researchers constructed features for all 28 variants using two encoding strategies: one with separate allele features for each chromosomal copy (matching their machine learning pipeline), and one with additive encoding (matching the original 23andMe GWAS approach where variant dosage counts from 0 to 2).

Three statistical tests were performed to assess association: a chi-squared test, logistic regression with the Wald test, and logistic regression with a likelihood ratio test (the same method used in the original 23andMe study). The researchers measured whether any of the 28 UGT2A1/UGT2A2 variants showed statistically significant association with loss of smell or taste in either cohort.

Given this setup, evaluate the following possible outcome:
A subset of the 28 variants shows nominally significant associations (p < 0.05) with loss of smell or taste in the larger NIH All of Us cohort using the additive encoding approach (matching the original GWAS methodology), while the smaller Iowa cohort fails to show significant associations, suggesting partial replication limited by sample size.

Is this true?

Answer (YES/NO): NO